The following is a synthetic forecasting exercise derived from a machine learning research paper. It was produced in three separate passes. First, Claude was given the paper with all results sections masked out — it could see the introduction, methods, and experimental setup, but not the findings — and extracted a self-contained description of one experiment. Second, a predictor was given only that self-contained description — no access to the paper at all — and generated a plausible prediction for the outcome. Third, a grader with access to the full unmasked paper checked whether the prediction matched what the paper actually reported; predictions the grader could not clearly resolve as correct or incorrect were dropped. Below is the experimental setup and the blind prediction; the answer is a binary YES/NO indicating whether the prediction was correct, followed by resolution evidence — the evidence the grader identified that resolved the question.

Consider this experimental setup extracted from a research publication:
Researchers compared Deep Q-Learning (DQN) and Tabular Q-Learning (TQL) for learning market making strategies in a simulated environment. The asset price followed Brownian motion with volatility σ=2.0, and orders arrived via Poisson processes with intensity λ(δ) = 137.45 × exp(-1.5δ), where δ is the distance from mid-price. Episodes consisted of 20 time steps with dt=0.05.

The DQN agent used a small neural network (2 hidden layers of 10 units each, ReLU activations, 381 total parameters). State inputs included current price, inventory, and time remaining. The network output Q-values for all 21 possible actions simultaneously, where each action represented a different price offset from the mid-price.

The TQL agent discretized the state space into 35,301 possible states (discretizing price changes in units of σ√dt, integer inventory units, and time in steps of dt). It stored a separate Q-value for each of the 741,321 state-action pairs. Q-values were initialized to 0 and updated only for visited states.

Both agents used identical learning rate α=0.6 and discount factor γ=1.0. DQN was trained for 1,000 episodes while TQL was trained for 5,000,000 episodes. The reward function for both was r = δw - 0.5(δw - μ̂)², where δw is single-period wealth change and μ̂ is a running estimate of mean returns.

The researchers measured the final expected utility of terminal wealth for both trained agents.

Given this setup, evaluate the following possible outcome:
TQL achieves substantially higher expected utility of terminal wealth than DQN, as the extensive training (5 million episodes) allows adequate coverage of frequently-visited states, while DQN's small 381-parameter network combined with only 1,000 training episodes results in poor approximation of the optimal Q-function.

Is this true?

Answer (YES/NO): NO